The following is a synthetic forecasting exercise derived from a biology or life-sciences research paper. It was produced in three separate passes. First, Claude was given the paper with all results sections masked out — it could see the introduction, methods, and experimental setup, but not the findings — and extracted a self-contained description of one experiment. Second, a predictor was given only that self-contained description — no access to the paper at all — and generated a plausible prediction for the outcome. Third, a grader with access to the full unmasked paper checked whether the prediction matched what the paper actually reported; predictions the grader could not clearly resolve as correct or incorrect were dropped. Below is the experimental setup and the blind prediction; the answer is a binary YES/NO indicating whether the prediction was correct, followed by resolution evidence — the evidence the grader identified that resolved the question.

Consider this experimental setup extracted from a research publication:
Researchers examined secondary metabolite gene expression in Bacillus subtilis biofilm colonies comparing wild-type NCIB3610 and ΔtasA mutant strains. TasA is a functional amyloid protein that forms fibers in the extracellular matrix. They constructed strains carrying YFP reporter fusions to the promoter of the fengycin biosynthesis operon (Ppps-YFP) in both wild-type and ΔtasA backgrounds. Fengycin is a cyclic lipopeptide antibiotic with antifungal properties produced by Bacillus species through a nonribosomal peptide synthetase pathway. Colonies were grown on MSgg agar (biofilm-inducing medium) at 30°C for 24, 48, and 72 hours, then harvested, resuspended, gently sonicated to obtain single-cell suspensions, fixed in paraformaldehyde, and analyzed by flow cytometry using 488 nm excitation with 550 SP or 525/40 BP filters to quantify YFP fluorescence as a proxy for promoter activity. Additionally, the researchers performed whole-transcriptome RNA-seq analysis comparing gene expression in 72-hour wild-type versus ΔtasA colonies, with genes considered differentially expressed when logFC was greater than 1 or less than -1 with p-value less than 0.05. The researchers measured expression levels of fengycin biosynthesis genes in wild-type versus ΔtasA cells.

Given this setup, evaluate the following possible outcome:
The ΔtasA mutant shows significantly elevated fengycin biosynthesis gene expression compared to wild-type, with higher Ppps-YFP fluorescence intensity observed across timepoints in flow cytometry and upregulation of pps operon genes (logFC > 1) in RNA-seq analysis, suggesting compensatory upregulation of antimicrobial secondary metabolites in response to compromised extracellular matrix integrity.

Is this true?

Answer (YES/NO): YES